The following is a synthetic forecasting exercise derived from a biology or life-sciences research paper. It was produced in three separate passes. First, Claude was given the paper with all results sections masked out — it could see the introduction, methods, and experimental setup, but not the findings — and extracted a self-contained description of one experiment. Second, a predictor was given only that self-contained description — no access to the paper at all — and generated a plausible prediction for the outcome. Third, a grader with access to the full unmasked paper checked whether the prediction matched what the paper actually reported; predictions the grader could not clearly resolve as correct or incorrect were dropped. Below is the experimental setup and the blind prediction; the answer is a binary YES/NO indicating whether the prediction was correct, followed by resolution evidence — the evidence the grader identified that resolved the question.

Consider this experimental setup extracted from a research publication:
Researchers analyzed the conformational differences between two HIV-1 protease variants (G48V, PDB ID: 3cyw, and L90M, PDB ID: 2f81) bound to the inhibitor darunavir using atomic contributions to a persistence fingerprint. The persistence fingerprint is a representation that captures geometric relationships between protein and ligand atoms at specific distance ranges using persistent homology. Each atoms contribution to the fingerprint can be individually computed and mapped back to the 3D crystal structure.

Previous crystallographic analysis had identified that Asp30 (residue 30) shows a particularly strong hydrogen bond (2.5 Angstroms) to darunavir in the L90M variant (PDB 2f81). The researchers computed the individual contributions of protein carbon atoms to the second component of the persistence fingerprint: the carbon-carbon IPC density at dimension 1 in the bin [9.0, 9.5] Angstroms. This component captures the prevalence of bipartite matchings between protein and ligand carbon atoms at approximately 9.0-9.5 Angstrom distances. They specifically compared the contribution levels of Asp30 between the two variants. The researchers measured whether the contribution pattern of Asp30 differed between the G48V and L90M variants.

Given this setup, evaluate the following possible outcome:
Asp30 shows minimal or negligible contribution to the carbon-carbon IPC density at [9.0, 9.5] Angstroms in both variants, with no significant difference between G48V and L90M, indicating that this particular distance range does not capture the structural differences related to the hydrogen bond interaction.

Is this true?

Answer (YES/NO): NO